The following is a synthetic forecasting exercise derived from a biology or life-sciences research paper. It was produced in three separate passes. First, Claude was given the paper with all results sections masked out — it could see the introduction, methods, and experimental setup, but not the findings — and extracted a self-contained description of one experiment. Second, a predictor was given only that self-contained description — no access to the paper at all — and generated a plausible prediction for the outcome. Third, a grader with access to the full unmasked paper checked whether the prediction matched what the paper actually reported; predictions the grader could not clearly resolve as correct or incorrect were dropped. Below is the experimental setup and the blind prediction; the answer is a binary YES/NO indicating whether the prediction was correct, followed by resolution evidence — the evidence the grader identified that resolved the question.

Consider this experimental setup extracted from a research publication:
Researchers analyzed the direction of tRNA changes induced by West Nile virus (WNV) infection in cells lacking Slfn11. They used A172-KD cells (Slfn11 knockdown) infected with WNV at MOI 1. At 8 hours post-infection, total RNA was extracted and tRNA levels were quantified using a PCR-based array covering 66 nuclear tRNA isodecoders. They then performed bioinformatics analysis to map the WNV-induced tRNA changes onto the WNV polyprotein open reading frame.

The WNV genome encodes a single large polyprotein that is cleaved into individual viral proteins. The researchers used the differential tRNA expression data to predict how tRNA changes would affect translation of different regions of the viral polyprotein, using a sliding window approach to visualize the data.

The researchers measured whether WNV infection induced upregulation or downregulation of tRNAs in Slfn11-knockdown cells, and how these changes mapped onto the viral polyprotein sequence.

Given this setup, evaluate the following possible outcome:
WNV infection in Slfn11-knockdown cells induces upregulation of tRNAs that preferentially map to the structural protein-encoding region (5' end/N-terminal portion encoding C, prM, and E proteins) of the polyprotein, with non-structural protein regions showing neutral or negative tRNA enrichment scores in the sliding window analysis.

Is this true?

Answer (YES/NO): NO